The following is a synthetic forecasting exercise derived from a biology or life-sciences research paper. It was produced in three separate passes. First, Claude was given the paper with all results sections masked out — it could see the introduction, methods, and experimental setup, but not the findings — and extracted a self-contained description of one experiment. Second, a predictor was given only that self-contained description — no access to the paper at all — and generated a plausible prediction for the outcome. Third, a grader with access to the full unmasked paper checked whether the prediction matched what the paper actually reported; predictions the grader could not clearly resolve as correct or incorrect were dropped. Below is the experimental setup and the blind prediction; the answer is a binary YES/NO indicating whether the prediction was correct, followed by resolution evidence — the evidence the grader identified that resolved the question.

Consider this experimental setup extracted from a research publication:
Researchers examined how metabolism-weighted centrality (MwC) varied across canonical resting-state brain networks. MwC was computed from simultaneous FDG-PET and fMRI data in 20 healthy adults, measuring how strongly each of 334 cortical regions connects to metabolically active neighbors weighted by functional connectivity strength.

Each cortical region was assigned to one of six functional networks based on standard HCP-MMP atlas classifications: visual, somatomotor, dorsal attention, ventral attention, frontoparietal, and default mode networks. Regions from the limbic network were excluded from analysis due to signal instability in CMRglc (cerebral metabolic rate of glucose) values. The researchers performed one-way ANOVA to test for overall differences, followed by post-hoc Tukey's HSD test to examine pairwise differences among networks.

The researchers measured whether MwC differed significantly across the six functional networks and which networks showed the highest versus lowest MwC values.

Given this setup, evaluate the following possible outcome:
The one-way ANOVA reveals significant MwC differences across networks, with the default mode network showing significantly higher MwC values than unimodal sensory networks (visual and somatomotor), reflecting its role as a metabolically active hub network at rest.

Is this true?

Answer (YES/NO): YES